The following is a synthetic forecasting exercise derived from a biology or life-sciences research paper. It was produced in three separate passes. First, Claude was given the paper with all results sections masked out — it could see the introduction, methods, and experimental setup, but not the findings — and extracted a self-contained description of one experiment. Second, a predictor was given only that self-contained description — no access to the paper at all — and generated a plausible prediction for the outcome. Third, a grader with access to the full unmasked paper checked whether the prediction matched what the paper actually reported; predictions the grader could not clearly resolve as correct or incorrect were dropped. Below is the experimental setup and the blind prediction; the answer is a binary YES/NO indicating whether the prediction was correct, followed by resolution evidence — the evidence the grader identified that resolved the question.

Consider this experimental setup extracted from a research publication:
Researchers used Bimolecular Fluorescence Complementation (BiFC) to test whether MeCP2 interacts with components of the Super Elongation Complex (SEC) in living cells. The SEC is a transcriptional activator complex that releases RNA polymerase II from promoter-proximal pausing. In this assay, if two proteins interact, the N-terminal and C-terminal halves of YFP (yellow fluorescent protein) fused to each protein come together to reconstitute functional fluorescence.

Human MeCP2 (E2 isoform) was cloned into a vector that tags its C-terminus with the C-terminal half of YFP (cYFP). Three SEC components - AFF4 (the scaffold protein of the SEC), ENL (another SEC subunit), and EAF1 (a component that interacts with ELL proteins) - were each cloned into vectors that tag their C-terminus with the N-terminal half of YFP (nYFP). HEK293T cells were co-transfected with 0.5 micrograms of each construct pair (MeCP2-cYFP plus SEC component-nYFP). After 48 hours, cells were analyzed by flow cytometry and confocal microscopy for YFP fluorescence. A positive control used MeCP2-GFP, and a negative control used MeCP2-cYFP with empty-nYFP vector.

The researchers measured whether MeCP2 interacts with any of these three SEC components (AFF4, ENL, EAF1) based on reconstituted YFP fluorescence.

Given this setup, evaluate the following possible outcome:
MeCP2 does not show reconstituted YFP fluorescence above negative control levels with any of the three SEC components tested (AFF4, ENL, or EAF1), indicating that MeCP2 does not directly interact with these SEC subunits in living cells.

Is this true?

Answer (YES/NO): NO